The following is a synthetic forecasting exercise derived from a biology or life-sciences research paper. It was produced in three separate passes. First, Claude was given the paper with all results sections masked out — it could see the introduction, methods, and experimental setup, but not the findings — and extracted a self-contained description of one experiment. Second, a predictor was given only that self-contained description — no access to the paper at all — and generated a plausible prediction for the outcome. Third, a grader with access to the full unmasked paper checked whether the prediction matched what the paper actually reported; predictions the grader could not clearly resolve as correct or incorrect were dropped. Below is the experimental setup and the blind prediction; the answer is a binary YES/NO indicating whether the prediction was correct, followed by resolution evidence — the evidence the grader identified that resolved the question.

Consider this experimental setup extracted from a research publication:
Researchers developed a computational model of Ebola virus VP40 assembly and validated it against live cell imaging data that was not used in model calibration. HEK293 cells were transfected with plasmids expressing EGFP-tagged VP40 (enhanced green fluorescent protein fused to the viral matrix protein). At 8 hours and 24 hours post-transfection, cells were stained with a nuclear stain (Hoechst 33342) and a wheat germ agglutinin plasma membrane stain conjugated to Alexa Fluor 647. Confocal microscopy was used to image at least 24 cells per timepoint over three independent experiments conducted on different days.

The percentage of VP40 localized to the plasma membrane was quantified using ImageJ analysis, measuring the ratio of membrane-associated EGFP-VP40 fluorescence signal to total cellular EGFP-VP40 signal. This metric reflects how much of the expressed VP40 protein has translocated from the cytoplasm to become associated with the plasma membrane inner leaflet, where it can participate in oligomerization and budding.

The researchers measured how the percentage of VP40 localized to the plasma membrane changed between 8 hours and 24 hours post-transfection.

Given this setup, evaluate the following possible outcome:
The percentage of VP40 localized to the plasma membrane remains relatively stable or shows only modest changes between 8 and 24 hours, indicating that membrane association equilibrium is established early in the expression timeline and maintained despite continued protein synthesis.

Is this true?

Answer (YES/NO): YES